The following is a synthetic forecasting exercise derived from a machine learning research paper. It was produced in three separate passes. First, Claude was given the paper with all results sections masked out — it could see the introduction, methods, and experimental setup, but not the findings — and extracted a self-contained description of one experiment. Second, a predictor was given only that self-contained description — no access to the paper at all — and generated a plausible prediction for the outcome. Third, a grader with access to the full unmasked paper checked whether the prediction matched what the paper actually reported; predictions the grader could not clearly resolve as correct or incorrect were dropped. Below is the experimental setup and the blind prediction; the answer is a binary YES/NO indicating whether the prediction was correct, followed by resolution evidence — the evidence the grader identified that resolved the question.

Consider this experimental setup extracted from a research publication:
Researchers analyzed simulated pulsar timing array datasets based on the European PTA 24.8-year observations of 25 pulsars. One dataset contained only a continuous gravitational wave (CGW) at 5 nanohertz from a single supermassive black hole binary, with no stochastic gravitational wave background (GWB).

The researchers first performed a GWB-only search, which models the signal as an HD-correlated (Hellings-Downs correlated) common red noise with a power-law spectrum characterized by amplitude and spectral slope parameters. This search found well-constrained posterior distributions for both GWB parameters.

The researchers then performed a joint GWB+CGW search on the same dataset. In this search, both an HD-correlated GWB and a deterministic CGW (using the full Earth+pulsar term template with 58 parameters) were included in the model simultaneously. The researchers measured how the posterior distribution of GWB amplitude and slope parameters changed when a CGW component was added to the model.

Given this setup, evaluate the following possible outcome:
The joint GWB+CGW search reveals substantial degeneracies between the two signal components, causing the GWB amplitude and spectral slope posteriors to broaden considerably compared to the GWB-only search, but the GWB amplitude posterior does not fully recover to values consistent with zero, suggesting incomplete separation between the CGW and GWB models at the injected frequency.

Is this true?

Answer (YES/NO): NO